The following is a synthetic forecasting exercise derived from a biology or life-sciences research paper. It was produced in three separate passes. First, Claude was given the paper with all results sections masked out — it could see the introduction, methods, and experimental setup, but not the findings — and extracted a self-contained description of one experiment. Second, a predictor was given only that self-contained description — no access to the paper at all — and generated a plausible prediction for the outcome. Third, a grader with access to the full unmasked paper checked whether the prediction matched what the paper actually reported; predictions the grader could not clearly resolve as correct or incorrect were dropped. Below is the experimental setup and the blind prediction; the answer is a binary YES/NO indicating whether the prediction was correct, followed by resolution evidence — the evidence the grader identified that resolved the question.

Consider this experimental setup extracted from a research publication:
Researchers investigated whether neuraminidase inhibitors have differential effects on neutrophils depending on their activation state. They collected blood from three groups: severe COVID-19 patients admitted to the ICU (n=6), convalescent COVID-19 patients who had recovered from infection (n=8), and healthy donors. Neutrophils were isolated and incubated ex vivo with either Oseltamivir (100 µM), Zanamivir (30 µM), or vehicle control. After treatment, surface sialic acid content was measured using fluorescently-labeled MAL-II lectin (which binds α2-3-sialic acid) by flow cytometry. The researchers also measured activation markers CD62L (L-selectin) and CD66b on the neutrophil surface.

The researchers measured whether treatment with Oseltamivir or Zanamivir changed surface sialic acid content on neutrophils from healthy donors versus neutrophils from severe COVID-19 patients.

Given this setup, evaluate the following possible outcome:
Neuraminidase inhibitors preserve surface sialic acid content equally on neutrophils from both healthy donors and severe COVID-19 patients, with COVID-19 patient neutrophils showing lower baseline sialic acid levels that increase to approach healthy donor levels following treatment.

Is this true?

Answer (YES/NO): NO